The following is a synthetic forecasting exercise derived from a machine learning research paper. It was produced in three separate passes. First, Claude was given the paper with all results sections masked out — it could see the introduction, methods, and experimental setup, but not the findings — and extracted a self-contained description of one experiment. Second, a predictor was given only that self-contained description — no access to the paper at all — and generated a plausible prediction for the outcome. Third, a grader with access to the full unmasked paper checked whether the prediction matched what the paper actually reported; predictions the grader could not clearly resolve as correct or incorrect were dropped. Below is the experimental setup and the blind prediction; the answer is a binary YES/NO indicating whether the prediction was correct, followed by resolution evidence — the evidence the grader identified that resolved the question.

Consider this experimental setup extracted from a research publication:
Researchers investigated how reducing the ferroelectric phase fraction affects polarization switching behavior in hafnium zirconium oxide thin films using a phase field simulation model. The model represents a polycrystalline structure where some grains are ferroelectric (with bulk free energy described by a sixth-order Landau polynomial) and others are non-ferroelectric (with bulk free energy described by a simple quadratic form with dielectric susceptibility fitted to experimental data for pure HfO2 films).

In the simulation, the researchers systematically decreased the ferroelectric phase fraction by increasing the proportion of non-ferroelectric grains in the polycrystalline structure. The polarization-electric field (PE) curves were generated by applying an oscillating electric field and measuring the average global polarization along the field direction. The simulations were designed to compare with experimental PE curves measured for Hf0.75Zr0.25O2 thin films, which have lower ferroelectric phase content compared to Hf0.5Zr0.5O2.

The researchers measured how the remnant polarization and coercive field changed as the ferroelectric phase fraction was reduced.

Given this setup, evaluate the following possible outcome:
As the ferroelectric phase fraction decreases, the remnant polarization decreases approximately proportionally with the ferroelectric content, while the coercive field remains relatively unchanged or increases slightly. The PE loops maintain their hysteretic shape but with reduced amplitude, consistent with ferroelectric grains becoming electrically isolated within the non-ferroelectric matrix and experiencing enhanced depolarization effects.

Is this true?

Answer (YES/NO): YES